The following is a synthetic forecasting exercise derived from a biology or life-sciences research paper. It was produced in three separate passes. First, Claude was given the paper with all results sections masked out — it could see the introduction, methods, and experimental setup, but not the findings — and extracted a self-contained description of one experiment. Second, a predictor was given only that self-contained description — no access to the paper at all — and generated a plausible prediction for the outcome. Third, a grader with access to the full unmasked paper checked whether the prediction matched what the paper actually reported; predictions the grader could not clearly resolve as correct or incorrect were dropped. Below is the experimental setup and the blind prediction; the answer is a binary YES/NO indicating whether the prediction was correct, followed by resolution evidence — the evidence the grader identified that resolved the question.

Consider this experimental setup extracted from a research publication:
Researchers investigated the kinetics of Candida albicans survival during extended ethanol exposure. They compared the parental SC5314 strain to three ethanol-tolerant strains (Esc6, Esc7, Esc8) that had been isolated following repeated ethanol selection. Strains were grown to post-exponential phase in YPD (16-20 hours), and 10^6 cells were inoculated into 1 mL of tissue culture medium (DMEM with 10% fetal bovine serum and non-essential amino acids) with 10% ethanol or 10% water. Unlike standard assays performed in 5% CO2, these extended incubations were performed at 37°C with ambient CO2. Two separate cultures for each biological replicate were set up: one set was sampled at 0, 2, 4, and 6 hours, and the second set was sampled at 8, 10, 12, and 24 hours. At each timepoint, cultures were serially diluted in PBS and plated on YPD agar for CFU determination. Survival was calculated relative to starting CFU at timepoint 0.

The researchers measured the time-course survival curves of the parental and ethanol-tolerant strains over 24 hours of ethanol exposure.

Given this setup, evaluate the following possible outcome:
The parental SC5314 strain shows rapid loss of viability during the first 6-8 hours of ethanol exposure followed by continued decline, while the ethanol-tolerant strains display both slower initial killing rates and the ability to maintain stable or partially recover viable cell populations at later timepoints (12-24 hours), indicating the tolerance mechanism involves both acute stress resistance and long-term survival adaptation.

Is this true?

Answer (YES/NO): NO